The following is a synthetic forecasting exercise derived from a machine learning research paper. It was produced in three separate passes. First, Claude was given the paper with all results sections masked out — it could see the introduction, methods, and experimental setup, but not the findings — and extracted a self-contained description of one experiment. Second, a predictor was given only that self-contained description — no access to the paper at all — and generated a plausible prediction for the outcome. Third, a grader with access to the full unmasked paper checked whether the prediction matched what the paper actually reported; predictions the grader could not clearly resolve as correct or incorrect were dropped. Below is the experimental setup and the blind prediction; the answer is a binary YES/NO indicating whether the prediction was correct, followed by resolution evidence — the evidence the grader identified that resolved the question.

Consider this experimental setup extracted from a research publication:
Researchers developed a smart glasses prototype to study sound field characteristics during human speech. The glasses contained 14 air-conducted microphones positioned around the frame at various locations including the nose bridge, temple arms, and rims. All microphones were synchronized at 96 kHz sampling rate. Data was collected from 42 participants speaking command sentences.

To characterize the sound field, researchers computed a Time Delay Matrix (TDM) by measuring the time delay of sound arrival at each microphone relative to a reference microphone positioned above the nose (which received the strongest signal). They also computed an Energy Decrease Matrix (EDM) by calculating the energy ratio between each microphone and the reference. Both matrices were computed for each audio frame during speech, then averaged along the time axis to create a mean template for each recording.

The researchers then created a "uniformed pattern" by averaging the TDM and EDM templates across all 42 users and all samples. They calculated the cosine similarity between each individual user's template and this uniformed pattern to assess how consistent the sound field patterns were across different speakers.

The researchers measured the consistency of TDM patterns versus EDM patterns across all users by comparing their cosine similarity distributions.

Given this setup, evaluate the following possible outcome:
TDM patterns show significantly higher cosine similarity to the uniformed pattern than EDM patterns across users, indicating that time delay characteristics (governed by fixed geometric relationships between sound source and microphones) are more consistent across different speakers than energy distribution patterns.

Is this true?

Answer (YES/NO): NO